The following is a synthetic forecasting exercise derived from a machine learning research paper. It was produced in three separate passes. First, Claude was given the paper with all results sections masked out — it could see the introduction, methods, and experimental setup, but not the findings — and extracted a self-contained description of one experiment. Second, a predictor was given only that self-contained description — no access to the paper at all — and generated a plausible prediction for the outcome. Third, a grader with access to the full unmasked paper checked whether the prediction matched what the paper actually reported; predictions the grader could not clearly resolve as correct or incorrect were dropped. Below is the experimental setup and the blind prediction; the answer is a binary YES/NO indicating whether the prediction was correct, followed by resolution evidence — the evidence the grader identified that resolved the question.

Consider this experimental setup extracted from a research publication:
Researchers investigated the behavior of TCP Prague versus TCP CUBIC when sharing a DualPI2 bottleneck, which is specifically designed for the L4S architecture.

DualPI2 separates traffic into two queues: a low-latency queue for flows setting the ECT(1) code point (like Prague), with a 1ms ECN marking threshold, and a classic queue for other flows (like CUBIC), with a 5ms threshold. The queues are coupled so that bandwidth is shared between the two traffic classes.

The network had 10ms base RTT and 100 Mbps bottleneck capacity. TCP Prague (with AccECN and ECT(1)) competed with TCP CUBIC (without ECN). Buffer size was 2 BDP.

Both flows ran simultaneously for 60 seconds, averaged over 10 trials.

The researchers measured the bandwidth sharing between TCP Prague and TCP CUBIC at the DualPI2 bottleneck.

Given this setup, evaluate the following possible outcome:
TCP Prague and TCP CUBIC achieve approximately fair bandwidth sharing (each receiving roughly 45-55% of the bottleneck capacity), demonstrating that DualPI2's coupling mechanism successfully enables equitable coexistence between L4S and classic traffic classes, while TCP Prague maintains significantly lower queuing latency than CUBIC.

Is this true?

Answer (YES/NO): YES